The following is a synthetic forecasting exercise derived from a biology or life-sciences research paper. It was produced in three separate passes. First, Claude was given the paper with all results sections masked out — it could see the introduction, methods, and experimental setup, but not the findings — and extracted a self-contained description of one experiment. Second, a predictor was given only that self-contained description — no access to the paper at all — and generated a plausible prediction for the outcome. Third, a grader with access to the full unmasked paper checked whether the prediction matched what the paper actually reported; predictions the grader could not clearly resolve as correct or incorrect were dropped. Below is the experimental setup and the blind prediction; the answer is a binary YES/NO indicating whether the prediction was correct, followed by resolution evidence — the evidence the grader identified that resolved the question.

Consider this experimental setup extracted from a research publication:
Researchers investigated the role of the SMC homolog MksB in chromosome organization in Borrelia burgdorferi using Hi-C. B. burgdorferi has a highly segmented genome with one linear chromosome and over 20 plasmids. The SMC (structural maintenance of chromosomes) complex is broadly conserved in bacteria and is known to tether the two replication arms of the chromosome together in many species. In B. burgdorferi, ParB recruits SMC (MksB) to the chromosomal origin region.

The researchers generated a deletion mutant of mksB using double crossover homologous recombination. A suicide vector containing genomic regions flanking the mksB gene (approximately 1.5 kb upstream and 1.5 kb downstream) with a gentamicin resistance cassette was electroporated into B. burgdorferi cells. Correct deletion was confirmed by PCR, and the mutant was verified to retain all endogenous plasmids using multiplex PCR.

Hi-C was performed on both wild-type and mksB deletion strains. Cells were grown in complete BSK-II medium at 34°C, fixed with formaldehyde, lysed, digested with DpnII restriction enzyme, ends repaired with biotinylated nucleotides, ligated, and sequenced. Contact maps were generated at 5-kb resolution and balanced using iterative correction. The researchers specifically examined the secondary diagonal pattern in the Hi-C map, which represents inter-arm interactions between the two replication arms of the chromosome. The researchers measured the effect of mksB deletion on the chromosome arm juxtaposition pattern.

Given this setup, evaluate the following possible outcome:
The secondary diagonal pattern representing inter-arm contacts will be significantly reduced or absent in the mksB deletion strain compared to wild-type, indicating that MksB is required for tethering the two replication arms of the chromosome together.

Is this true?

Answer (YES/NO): NO